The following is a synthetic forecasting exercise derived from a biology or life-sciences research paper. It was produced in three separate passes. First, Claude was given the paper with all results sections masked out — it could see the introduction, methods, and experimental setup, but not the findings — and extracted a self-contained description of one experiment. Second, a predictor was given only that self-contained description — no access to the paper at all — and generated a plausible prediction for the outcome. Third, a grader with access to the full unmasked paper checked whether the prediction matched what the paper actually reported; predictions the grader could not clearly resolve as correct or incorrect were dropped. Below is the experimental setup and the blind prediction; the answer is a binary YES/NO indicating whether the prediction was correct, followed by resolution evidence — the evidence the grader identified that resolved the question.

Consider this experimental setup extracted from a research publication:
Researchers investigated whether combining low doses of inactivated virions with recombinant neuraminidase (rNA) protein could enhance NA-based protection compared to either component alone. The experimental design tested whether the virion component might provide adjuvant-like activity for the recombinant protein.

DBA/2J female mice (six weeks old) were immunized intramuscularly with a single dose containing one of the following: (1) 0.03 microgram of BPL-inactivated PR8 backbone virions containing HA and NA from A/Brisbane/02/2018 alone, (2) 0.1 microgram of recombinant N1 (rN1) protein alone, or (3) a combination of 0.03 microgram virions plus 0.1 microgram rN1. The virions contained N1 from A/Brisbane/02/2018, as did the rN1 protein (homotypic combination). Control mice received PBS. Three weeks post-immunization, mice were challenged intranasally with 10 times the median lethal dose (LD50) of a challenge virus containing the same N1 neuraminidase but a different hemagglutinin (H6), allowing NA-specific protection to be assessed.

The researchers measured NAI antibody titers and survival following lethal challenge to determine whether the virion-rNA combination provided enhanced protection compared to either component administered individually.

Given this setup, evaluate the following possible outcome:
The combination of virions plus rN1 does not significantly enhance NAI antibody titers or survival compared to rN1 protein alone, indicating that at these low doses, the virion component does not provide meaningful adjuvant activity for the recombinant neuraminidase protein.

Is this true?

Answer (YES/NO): NO